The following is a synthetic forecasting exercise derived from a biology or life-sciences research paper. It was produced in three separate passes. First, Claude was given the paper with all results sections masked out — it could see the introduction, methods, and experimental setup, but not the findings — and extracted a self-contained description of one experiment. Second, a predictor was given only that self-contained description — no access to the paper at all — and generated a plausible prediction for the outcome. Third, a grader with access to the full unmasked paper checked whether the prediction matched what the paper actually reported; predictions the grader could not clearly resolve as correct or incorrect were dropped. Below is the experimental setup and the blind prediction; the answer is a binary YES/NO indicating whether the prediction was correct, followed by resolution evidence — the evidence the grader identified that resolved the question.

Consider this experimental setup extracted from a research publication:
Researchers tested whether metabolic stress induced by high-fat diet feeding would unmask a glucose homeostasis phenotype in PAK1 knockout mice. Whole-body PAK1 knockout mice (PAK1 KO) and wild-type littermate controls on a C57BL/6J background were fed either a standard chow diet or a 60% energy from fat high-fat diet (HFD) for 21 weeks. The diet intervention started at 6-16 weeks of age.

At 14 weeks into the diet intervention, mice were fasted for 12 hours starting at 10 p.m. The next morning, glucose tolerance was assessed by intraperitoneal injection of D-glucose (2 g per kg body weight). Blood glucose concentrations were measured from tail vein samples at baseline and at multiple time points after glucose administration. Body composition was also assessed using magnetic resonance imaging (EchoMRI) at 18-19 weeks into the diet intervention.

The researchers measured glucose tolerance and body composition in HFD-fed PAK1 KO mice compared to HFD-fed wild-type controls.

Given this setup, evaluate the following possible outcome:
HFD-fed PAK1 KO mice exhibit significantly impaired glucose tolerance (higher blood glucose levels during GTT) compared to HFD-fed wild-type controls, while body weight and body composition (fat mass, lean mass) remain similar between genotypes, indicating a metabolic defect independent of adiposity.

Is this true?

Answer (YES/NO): NO